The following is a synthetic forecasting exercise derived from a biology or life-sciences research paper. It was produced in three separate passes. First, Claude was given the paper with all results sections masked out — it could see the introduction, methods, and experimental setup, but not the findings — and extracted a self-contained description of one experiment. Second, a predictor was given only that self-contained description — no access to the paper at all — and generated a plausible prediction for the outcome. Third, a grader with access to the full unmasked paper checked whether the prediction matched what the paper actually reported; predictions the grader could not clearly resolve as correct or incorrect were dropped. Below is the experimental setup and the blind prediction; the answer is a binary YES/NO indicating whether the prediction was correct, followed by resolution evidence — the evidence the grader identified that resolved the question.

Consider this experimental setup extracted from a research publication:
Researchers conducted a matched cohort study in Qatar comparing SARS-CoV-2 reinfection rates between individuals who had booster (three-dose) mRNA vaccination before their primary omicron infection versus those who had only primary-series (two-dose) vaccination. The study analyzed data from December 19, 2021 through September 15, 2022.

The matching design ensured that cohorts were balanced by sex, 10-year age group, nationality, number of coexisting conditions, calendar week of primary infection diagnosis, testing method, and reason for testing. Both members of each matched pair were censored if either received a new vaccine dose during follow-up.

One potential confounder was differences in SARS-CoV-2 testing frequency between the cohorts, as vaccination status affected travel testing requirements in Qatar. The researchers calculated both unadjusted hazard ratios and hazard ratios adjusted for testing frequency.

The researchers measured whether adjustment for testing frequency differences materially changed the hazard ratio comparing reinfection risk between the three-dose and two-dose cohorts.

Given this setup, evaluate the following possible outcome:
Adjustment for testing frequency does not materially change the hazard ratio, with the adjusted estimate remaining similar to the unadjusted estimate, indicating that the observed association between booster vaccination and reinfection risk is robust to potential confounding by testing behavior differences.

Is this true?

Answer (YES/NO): NO